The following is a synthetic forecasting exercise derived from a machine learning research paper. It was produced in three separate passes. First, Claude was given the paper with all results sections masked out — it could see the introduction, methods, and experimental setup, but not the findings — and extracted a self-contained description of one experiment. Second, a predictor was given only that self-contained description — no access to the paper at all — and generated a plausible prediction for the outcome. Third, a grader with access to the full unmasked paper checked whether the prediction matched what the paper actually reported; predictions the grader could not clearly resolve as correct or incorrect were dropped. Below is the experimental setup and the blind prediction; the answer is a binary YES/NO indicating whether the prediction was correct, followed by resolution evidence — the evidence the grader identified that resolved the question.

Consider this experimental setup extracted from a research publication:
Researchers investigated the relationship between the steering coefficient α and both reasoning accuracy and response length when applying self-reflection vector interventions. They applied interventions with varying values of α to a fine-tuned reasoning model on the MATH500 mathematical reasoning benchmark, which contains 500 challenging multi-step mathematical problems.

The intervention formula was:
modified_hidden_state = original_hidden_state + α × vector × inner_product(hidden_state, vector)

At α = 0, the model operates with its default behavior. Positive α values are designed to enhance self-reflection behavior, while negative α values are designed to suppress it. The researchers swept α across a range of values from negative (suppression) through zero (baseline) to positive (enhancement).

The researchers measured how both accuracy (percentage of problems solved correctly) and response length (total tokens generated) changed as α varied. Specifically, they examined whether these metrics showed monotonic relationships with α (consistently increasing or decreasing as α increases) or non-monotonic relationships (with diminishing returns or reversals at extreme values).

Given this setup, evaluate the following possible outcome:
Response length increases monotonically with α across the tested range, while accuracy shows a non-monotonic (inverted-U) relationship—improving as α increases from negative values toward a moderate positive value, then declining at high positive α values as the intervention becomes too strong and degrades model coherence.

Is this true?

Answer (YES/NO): YES